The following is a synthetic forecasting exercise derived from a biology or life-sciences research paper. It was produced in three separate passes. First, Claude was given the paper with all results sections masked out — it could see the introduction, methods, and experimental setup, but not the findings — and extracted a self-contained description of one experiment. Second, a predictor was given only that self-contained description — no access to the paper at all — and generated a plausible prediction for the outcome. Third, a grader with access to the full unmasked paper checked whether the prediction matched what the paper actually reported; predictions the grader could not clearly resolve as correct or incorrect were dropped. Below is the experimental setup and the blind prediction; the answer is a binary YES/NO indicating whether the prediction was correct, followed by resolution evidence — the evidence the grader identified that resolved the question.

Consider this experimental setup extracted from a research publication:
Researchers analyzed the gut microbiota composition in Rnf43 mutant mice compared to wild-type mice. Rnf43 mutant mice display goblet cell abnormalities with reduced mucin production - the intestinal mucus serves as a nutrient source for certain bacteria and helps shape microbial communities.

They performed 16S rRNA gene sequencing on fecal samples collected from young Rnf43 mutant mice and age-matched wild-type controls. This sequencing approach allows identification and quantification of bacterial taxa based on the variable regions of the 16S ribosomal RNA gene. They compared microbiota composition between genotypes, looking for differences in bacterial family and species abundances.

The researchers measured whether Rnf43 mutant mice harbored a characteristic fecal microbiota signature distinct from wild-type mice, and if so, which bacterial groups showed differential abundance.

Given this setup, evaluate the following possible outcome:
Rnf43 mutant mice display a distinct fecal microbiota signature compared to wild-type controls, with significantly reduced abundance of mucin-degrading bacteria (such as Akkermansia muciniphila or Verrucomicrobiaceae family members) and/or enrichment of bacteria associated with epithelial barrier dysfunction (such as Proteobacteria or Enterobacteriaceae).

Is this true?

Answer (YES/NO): YES